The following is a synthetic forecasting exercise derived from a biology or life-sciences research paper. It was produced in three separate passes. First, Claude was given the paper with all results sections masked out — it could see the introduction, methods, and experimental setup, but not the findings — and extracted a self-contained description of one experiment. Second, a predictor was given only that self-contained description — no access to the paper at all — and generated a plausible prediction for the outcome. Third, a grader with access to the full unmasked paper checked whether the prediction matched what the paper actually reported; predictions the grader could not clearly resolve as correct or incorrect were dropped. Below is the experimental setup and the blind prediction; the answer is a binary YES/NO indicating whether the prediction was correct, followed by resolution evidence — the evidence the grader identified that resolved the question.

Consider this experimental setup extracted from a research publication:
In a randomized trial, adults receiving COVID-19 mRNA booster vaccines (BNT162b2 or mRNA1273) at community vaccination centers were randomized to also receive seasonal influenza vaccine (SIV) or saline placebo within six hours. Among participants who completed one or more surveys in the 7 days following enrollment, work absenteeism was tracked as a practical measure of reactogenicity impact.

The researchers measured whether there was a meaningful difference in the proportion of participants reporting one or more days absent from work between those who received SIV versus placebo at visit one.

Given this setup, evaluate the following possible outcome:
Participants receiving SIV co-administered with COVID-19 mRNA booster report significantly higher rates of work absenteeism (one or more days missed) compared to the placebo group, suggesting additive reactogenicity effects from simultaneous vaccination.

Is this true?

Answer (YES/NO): NO